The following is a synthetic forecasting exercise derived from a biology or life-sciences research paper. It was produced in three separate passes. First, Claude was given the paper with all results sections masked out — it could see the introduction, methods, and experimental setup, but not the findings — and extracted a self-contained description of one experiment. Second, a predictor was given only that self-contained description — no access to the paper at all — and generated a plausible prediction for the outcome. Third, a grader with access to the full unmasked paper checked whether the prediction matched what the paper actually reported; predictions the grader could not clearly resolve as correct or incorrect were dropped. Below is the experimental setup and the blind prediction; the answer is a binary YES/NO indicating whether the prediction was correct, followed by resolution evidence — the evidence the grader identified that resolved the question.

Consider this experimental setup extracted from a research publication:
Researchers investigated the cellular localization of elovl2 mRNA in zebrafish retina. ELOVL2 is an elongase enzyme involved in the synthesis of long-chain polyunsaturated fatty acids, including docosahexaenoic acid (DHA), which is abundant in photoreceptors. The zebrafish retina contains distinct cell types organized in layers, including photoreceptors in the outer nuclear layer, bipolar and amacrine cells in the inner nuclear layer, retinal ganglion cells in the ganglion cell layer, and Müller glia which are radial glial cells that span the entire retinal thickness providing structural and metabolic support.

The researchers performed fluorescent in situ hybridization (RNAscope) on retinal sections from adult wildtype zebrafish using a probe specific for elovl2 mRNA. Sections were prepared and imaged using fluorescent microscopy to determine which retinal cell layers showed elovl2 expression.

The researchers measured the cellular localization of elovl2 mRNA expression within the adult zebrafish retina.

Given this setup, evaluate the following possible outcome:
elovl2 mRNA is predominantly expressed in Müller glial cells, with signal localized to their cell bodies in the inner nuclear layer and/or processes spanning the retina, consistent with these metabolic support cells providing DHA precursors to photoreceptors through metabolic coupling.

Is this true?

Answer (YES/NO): YES